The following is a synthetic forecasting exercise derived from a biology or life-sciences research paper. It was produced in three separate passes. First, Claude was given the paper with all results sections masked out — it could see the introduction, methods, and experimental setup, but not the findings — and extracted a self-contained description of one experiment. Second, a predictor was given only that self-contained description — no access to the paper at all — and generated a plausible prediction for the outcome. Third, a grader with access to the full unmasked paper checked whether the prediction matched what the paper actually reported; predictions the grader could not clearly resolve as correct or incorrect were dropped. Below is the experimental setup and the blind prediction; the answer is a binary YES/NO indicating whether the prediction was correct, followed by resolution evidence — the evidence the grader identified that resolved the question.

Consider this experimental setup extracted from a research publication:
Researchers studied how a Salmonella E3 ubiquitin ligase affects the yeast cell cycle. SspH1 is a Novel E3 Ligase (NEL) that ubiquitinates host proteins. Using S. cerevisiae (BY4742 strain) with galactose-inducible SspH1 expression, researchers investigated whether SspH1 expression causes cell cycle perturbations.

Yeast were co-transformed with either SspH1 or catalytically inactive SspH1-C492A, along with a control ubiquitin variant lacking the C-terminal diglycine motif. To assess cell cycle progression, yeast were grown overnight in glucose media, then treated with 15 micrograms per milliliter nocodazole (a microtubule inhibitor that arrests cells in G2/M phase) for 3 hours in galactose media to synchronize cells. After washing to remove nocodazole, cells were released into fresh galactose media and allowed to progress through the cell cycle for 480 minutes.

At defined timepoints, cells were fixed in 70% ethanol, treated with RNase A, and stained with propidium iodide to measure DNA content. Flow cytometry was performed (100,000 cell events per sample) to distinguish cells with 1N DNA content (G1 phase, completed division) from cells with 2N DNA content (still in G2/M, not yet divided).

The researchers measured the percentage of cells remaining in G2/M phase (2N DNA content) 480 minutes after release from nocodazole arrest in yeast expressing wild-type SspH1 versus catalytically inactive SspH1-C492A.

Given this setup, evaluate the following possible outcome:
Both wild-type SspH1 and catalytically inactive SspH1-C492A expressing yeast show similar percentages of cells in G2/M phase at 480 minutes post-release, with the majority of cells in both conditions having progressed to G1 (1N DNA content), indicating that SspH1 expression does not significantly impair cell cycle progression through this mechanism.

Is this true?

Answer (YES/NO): NO